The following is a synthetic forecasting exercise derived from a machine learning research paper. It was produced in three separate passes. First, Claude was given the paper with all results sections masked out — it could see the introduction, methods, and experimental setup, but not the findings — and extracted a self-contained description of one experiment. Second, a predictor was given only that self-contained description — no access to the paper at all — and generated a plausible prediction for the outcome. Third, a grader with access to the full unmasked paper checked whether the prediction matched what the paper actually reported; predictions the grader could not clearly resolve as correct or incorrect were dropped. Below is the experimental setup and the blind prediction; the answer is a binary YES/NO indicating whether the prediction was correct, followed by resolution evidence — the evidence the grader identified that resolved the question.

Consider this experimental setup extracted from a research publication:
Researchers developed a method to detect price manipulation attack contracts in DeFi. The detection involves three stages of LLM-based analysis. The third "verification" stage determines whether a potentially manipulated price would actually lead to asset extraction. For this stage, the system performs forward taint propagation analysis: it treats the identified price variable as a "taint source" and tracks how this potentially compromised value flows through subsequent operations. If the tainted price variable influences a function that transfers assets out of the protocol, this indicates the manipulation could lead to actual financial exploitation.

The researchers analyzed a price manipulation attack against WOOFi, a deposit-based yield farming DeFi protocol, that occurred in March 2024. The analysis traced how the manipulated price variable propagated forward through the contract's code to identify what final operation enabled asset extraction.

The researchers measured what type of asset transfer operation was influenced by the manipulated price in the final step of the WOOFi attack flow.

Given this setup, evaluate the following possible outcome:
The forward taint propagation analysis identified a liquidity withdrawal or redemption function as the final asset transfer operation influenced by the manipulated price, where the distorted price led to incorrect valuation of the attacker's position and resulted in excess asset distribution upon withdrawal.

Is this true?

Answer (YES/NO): NO